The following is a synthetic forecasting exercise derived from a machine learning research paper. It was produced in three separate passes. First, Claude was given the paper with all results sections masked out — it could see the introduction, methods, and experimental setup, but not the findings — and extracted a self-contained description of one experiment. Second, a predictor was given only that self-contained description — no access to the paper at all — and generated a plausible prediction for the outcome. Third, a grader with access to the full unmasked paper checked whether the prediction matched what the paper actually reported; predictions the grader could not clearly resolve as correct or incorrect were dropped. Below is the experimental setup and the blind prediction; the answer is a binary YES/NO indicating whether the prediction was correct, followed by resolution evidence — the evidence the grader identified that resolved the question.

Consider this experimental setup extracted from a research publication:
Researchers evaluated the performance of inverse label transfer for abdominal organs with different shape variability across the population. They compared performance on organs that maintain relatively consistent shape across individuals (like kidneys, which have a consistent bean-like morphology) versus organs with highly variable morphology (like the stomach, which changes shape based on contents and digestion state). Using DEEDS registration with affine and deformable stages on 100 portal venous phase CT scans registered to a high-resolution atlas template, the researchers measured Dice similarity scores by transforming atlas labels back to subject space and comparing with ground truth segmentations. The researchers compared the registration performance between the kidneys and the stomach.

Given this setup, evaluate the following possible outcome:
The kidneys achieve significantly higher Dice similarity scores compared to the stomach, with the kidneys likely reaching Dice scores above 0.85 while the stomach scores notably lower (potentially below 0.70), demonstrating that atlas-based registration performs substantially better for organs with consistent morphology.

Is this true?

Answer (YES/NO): NO